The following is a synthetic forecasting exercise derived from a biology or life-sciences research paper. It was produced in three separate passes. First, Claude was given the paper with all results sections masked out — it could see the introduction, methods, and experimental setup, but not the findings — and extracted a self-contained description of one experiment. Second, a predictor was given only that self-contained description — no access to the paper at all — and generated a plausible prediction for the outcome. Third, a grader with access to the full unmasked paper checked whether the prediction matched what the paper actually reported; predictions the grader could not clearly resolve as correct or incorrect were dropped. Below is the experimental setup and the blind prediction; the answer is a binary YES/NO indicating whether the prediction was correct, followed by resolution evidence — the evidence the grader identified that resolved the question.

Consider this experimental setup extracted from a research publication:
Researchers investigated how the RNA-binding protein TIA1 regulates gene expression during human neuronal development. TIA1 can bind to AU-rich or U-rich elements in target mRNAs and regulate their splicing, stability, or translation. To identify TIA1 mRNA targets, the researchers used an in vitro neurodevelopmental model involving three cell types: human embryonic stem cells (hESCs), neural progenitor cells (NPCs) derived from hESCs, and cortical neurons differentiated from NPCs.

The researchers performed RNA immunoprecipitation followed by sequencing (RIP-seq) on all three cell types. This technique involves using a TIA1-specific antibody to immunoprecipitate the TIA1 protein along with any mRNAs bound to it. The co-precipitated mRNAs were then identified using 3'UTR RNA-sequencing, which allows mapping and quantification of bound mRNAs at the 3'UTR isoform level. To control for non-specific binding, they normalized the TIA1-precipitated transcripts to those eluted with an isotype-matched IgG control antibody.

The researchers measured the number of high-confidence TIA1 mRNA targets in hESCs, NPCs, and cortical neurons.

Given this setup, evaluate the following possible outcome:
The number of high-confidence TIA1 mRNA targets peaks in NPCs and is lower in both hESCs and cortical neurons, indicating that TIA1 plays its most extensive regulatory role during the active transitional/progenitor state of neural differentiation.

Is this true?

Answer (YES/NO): NO